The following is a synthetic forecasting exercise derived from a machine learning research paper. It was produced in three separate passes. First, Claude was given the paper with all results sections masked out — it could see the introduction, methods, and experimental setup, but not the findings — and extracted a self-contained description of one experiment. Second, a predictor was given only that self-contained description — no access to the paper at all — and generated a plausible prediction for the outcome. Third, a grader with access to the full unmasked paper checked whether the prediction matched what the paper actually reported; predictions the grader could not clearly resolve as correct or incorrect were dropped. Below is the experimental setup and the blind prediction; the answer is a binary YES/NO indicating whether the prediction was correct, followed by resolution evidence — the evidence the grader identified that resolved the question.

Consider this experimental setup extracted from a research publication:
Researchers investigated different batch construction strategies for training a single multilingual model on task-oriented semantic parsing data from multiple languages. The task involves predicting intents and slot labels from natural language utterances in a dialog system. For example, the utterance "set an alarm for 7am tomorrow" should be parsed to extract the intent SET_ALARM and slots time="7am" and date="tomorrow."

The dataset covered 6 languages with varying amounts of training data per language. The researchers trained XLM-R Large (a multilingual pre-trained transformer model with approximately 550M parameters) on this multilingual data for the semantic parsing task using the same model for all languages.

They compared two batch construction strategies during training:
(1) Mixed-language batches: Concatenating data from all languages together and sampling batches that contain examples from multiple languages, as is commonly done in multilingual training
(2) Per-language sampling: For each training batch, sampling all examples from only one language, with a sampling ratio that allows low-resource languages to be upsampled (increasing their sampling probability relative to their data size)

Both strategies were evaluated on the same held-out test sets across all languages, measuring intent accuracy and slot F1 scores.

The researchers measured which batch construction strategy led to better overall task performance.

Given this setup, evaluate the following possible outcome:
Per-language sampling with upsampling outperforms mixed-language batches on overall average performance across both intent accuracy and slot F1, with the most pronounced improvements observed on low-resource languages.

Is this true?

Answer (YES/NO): NO